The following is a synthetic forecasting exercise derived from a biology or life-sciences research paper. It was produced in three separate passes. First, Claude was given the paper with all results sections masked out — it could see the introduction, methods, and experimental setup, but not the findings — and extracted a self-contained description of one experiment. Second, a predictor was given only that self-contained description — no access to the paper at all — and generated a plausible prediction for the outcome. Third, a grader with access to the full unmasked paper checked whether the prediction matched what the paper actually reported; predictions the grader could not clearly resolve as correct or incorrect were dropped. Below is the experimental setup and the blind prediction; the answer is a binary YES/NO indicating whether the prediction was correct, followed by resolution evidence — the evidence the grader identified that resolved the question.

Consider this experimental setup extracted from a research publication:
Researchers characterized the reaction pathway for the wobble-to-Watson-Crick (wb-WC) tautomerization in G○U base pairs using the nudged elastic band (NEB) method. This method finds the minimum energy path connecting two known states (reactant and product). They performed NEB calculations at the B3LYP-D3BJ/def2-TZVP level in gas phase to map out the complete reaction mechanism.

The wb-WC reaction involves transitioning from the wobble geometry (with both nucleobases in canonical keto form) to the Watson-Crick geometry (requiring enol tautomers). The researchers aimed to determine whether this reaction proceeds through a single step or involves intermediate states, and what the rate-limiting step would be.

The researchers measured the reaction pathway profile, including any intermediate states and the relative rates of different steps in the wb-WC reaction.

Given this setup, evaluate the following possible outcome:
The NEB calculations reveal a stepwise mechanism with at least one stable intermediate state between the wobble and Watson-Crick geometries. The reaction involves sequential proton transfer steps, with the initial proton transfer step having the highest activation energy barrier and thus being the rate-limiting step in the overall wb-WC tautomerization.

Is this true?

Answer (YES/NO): YES